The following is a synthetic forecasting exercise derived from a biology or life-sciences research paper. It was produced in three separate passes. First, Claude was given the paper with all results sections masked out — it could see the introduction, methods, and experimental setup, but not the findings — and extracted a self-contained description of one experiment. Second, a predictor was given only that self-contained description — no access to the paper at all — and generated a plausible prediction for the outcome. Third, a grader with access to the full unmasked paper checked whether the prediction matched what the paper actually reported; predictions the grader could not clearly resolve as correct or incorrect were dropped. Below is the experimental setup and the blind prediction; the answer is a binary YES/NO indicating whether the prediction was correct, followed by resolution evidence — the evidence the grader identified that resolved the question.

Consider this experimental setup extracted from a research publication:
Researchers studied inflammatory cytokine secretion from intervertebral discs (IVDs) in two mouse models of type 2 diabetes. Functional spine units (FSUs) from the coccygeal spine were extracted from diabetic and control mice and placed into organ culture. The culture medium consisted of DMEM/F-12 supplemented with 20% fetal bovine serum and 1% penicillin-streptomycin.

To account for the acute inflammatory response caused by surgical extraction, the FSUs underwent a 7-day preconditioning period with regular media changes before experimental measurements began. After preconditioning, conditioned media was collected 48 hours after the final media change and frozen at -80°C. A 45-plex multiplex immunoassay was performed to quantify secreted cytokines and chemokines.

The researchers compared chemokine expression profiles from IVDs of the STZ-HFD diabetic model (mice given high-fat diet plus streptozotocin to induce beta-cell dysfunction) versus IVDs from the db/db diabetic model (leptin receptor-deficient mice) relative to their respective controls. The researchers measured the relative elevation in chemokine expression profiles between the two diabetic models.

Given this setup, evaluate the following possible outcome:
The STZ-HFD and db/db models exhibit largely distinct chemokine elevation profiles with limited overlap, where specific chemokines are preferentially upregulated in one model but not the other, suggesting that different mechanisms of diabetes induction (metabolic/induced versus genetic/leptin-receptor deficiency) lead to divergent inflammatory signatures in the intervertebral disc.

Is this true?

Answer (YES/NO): YES